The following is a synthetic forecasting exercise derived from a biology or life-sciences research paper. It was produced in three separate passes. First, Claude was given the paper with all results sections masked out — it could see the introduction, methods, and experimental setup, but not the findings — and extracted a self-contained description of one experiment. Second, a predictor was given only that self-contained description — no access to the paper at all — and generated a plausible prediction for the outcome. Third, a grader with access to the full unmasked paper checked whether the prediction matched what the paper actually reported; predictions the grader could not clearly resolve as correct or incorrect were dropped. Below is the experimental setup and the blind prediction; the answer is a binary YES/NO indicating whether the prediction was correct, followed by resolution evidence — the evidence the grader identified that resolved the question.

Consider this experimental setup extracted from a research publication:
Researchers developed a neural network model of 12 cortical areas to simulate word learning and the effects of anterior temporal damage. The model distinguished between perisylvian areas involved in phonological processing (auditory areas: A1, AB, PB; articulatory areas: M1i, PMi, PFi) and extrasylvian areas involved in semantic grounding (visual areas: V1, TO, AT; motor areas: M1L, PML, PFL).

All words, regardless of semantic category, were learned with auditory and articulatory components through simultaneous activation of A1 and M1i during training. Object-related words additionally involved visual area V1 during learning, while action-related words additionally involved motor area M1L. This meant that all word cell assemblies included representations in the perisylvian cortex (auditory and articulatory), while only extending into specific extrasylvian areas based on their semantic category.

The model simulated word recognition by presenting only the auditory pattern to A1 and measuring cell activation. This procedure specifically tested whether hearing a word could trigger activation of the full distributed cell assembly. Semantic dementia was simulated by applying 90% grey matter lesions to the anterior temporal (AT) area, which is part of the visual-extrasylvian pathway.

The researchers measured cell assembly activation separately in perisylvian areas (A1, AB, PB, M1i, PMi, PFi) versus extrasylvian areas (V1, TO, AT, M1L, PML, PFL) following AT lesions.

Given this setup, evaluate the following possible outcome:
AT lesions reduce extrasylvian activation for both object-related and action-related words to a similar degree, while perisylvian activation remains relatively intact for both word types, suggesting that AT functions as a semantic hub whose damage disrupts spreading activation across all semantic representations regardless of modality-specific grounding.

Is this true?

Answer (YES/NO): NO